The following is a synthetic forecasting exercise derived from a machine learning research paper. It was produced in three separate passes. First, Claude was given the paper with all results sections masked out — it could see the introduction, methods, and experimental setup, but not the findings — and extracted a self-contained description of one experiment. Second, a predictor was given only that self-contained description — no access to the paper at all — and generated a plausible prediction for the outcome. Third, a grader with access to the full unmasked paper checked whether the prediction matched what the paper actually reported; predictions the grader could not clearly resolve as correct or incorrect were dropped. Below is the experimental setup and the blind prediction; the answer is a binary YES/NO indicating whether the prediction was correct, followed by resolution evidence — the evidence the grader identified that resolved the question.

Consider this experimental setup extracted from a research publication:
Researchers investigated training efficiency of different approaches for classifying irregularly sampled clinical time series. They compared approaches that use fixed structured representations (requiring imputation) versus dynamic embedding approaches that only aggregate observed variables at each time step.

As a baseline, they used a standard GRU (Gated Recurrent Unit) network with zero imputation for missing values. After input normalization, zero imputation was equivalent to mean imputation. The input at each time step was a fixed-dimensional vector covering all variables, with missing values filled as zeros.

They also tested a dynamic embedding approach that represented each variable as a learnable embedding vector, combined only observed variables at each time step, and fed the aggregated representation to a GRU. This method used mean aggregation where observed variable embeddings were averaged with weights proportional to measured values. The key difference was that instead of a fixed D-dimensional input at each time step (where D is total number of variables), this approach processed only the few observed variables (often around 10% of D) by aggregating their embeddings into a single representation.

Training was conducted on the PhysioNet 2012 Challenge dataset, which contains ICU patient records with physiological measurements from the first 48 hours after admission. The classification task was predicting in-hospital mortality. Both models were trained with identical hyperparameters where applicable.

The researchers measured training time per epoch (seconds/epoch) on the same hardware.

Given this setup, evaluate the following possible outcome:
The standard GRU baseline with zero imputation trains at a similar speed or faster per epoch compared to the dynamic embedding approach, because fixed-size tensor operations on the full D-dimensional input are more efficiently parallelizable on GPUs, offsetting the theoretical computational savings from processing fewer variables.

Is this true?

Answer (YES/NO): YES